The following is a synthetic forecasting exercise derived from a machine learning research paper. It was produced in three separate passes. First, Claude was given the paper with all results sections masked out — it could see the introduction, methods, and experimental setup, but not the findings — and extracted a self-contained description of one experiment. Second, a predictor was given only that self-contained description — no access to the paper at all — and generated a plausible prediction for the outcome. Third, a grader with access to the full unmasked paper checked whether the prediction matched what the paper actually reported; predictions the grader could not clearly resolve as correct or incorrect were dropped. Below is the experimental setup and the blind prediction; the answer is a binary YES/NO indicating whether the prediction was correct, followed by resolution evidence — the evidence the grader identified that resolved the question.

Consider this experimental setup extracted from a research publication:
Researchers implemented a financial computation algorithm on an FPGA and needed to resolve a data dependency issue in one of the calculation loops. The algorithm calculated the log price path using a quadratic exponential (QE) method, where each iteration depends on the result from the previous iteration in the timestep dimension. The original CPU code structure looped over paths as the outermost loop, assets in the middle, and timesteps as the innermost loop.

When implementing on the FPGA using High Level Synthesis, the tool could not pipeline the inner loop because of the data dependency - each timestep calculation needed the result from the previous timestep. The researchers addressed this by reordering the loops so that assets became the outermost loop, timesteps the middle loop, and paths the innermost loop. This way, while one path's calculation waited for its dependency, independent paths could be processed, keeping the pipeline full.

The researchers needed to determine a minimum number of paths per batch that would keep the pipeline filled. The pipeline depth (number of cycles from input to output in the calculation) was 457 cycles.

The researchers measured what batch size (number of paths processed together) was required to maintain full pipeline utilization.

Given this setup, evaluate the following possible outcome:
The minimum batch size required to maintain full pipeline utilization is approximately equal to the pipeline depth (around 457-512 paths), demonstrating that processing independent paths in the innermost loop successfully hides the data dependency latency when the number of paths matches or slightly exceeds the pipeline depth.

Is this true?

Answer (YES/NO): YES